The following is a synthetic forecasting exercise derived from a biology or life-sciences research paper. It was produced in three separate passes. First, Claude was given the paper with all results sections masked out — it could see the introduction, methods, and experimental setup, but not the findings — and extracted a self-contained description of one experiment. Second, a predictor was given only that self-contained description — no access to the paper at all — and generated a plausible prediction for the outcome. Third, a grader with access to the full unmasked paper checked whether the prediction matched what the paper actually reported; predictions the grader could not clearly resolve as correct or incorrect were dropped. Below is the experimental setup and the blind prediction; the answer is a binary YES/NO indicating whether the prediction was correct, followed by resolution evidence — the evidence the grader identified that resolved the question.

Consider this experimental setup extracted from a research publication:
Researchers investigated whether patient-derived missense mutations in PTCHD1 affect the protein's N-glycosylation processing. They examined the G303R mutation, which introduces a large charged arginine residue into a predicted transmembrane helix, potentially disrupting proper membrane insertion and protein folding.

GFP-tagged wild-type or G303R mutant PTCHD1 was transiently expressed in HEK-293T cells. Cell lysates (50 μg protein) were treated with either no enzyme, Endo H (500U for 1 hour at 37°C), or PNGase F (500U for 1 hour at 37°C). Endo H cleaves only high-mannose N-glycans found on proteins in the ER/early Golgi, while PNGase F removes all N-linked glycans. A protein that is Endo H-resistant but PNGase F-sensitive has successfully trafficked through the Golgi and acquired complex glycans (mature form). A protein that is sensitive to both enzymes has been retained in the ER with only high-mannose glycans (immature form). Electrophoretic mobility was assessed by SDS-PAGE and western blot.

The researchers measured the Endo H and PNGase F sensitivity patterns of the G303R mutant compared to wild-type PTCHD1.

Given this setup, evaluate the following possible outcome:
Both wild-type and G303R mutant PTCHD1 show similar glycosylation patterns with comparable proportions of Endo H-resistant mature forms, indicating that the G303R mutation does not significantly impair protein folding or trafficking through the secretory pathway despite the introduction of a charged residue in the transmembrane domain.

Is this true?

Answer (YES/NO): NO